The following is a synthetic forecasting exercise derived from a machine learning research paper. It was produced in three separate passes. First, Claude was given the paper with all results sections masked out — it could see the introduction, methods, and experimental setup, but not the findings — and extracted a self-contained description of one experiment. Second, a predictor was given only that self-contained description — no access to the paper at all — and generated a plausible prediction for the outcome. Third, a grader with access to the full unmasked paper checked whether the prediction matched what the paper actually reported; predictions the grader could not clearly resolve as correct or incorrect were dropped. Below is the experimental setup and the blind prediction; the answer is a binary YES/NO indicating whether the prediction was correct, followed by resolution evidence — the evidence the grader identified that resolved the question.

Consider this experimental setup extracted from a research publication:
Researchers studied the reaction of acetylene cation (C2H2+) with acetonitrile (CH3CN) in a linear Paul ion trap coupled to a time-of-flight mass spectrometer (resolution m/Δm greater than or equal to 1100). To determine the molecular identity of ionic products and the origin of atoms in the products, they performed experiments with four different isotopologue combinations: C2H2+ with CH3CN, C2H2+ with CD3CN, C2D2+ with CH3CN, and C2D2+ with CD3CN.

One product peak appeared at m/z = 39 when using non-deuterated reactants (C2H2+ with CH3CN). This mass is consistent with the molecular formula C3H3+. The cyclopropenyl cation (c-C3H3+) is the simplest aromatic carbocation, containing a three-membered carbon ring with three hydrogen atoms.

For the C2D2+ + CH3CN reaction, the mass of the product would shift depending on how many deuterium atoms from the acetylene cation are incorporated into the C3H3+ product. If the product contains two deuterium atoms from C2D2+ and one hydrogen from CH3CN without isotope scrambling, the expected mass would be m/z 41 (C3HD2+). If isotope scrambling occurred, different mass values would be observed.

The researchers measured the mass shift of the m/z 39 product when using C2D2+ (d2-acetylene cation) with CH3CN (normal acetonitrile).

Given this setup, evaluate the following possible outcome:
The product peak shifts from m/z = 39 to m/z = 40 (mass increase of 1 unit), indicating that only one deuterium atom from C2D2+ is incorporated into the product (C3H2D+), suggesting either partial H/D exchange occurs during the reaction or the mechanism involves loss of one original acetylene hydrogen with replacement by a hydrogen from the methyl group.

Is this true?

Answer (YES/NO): NO